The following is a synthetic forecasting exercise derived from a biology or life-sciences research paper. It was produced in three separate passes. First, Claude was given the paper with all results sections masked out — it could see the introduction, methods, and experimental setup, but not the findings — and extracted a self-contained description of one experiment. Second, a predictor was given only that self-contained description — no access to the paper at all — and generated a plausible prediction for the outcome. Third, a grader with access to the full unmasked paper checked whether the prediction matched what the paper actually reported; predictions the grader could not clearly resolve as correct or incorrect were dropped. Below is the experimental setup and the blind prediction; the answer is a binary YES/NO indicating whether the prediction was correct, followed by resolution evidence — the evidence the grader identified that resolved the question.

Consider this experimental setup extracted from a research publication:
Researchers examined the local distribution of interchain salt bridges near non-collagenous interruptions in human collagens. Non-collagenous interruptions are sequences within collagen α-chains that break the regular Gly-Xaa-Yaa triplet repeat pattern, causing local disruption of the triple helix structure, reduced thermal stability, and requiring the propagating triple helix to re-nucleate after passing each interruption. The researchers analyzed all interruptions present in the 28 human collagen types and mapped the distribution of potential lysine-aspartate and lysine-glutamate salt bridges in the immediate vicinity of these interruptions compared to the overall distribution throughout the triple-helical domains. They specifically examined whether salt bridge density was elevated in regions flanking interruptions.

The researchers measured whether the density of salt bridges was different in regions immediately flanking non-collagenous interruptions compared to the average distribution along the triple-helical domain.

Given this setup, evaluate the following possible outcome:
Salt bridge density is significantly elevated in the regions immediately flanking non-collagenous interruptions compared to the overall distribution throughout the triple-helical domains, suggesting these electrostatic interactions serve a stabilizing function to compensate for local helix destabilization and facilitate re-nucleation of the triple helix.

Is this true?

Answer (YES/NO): YES